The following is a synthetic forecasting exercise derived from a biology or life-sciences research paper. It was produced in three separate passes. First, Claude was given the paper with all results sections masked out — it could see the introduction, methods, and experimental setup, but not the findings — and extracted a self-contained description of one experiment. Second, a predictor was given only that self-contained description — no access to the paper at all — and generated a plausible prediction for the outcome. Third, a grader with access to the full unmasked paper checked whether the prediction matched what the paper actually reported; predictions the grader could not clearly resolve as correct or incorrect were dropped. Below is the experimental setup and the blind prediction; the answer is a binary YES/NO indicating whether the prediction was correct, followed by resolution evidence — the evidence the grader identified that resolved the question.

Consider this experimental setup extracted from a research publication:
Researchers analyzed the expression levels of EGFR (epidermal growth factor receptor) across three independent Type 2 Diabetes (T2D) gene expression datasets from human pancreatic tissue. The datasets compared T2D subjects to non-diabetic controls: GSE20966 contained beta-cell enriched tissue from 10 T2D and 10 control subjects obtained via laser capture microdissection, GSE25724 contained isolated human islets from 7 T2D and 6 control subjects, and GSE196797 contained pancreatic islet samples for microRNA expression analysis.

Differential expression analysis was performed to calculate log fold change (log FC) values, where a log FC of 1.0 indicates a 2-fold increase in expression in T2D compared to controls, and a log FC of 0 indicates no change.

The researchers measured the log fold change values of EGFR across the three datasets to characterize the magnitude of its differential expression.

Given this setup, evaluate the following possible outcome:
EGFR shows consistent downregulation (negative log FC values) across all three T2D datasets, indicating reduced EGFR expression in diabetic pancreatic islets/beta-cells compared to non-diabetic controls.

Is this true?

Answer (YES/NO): NO